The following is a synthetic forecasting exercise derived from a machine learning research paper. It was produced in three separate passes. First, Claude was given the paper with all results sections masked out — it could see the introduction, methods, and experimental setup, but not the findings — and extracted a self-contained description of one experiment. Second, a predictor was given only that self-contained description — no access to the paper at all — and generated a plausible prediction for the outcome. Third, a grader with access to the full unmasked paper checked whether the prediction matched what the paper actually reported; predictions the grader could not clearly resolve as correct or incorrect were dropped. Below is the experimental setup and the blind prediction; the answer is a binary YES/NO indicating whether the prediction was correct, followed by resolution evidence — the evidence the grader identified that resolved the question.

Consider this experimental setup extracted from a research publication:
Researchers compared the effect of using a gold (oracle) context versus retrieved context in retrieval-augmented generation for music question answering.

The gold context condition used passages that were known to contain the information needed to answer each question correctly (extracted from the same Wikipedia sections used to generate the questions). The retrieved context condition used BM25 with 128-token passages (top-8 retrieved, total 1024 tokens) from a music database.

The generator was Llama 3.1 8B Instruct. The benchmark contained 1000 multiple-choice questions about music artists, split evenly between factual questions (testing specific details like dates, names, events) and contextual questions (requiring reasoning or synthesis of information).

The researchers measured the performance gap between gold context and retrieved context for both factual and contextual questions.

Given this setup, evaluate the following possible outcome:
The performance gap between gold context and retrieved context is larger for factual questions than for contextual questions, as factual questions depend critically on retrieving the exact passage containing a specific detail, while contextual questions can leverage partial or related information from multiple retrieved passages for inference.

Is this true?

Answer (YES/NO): YES